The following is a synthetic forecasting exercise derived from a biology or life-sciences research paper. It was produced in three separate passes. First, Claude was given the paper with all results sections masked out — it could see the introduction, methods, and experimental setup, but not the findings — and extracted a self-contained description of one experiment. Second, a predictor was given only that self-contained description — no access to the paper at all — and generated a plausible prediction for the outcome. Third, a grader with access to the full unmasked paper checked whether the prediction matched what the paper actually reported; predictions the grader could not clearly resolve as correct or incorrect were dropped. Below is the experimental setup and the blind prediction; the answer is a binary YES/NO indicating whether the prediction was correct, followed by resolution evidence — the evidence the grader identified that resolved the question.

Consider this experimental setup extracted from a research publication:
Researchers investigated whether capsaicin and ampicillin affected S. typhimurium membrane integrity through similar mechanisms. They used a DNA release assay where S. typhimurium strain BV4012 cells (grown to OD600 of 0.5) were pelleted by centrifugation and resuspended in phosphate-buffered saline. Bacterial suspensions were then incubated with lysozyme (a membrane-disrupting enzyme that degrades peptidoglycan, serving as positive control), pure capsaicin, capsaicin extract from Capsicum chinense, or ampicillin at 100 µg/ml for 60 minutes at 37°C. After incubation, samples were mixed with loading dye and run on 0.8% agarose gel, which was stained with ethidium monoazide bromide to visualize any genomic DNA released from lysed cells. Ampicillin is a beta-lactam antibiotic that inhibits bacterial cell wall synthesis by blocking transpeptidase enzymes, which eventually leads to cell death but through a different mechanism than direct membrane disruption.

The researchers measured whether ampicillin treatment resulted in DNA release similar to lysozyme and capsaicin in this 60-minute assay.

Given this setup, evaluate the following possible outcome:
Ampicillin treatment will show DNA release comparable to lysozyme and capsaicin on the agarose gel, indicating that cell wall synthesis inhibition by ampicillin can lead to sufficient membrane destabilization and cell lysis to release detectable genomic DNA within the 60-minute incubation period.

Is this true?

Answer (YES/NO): NO